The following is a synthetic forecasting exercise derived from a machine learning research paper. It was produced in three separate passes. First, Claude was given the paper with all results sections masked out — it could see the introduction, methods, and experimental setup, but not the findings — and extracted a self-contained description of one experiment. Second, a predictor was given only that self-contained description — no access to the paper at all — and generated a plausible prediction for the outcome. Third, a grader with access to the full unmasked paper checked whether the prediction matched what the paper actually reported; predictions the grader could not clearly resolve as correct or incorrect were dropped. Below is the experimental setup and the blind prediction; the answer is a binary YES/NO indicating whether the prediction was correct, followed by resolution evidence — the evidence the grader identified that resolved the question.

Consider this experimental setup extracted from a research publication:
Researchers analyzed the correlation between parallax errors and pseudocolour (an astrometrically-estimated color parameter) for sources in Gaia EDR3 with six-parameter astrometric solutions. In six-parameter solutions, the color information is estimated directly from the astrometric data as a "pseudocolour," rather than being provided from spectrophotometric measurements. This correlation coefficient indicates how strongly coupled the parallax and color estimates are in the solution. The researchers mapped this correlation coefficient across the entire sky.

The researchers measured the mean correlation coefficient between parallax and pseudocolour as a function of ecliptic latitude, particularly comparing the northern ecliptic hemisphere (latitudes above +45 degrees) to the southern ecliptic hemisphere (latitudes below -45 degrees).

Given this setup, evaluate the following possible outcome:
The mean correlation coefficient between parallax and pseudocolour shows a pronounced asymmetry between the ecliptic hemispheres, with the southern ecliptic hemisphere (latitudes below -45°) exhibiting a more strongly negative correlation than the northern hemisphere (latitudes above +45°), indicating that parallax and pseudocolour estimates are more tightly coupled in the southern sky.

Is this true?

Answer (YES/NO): NO